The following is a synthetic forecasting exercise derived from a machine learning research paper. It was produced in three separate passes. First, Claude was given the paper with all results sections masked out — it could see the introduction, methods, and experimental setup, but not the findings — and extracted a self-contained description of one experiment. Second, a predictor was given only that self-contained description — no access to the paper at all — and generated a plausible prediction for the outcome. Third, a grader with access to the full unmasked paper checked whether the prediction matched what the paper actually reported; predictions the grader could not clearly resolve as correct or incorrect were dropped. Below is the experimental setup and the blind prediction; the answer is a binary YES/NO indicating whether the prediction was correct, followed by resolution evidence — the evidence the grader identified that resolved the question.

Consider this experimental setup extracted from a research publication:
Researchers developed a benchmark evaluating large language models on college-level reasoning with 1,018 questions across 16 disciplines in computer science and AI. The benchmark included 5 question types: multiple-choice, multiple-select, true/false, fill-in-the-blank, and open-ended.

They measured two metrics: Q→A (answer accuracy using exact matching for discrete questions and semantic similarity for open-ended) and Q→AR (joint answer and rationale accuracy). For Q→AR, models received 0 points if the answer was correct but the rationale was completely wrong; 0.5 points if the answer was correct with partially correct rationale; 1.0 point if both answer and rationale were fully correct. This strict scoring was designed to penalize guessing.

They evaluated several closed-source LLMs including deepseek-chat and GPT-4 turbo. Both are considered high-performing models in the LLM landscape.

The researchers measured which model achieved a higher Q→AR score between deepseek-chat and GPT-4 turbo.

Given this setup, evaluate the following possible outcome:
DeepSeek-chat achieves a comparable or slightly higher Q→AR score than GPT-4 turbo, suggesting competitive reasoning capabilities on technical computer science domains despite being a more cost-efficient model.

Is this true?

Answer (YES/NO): YES